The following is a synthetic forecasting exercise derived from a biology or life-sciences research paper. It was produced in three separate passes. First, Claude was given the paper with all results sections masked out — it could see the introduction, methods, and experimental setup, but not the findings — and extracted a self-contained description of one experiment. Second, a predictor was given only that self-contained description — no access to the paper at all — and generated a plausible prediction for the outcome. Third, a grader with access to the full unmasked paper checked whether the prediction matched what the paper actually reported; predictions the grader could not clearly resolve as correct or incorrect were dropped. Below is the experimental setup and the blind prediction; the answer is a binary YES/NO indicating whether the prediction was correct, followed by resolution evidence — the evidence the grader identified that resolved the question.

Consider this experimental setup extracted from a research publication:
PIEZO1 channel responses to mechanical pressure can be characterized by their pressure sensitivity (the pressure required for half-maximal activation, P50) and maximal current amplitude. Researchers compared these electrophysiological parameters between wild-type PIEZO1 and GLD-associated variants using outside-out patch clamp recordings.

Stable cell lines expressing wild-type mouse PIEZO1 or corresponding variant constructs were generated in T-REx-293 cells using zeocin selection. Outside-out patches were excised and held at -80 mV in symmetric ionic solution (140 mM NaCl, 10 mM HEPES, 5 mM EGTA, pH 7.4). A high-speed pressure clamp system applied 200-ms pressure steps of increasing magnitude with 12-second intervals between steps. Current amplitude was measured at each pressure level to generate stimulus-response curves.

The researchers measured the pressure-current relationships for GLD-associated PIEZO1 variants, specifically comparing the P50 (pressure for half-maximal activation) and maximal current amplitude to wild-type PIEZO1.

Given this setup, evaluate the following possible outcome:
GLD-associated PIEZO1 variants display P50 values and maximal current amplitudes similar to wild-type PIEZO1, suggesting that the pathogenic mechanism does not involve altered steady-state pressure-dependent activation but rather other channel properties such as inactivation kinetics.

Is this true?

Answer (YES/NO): NO